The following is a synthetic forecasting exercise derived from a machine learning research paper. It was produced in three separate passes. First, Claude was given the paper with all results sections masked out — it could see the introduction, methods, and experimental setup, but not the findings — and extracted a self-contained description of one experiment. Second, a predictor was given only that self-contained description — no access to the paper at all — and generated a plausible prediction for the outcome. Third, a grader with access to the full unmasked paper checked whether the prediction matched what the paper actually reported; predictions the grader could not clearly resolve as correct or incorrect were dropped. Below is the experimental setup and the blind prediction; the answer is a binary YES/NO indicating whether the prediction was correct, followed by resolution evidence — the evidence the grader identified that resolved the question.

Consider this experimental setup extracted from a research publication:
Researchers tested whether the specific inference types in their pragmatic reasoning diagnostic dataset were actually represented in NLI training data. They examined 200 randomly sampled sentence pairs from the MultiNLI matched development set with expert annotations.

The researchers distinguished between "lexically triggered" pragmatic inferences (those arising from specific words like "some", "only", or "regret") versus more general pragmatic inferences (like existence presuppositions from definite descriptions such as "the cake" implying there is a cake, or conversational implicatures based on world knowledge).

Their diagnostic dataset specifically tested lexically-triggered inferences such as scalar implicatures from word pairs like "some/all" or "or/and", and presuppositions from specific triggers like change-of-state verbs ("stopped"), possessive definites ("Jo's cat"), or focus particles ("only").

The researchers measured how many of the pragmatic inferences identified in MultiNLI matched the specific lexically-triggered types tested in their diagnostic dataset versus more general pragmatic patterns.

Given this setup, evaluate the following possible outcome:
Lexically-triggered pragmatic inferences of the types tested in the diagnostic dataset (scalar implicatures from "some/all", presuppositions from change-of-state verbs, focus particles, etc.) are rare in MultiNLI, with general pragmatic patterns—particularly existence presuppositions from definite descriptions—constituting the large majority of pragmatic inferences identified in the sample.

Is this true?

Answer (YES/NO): YES